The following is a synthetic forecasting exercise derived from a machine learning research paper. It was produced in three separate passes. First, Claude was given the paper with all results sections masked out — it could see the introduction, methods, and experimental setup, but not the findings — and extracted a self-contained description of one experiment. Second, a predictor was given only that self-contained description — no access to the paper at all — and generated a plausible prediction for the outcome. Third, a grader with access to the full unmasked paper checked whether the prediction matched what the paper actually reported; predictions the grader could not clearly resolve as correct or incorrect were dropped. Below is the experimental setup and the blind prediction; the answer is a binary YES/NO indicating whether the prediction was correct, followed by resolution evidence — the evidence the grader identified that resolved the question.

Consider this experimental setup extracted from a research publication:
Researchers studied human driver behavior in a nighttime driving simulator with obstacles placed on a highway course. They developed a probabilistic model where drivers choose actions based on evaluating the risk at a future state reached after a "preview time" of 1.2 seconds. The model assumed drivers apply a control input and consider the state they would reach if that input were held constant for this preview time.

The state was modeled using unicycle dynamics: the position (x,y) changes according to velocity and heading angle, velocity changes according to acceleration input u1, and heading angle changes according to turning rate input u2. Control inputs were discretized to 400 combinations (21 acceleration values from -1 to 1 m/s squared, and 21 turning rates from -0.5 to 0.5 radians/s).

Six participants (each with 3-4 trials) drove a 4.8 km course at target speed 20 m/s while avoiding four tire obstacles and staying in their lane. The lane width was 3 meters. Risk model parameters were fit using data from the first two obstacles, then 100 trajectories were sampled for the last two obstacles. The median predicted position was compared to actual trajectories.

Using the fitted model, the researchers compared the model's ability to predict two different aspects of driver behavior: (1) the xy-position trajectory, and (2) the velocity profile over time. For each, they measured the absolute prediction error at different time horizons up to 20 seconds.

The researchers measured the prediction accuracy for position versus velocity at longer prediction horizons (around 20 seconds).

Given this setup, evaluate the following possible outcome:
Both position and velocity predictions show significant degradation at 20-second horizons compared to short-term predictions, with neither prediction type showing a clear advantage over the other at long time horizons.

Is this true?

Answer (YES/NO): NO